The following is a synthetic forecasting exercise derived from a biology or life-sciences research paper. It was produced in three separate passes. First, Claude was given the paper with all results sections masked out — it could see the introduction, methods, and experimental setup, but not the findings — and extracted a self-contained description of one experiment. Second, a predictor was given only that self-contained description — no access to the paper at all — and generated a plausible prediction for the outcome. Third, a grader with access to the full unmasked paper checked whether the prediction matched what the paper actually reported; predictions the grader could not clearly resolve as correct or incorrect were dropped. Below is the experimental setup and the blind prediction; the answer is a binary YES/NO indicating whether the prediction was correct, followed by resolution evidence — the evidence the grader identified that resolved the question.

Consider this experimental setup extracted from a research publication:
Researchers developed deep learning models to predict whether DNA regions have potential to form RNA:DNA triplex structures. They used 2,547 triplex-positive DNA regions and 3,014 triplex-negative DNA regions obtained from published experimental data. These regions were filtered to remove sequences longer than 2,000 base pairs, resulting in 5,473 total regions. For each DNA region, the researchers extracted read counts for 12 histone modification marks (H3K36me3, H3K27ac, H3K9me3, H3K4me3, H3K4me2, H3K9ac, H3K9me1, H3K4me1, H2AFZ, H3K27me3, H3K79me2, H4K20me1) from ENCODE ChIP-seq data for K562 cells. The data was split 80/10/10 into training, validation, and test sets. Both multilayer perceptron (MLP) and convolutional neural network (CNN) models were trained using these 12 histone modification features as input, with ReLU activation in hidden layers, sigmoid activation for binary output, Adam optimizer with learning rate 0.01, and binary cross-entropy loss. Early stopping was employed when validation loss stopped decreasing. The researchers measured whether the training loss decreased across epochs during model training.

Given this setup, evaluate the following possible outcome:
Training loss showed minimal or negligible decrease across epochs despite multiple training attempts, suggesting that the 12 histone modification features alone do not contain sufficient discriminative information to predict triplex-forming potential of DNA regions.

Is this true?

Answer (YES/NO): NO